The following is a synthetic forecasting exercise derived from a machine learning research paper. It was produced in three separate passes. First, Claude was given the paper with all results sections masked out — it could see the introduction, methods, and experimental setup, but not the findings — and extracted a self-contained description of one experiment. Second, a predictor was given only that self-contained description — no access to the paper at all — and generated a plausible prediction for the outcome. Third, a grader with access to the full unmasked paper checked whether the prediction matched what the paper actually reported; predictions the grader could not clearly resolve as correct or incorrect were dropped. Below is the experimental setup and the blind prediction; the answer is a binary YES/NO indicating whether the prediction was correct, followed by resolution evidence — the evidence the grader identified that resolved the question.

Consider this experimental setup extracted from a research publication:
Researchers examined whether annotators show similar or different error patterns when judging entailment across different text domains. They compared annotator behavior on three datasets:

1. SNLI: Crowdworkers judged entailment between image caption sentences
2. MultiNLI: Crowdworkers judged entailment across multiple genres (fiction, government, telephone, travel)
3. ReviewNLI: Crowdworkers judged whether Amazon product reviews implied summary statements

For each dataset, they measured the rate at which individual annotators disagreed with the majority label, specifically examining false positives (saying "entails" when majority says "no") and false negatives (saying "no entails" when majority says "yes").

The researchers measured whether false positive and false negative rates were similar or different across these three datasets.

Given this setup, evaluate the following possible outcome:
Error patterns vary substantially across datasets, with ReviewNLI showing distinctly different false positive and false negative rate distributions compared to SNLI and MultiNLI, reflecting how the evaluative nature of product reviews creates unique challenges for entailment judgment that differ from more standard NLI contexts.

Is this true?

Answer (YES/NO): NO